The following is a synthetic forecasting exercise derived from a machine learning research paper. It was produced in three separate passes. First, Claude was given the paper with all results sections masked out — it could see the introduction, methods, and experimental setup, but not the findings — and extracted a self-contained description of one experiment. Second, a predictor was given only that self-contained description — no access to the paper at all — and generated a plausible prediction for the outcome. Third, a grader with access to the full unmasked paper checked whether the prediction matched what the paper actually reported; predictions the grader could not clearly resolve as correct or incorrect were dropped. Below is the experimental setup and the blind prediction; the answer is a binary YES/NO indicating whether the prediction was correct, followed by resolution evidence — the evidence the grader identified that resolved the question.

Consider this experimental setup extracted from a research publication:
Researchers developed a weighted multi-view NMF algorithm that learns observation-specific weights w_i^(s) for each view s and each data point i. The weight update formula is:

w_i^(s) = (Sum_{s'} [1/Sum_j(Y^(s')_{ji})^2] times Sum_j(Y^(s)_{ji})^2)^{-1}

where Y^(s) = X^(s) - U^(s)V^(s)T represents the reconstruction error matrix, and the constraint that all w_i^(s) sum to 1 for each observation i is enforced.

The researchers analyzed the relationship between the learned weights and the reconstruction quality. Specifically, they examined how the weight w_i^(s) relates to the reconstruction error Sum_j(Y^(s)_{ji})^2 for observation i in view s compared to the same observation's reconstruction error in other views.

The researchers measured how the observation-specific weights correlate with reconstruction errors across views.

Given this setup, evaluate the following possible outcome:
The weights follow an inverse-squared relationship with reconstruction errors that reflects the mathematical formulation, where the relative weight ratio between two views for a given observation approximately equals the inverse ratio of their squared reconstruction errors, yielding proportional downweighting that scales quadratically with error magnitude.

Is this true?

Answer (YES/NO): NO